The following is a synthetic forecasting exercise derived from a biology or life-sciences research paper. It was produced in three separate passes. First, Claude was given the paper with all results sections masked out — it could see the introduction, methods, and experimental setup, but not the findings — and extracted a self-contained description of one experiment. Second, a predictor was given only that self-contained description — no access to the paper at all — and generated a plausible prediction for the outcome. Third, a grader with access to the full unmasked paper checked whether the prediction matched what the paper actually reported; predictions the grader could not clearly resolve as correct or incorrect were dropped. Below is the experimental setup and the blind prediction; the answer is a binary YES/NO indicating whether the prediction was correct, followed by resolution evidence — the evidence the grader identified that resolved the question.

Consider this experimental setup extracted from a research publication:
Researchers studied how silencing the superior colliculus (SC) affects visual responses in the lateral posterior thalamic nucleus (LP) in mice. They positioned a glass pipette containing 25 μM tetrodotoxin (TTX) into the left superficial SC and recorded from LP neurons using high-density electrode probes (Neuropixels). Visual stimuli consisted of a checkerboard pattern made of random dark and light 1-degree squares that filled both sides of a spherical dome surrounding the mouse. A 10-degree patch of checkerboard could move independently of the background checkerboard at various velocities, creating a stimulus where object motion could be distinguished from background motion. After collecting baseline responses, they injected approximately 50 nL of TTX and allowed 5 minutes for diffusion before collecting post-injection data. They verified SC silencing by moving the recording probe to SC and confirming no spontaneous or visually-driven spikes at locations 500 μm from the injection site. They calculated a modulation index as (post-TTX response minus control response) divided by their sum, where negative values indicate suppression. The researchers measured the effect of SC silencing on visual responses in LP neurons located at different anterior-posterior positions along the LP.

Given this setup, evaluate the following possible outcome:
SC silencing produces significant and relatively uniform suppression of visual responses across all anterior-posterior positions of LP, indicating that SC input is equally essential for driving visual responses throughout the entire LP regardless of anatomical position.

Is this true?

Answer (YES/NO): NO